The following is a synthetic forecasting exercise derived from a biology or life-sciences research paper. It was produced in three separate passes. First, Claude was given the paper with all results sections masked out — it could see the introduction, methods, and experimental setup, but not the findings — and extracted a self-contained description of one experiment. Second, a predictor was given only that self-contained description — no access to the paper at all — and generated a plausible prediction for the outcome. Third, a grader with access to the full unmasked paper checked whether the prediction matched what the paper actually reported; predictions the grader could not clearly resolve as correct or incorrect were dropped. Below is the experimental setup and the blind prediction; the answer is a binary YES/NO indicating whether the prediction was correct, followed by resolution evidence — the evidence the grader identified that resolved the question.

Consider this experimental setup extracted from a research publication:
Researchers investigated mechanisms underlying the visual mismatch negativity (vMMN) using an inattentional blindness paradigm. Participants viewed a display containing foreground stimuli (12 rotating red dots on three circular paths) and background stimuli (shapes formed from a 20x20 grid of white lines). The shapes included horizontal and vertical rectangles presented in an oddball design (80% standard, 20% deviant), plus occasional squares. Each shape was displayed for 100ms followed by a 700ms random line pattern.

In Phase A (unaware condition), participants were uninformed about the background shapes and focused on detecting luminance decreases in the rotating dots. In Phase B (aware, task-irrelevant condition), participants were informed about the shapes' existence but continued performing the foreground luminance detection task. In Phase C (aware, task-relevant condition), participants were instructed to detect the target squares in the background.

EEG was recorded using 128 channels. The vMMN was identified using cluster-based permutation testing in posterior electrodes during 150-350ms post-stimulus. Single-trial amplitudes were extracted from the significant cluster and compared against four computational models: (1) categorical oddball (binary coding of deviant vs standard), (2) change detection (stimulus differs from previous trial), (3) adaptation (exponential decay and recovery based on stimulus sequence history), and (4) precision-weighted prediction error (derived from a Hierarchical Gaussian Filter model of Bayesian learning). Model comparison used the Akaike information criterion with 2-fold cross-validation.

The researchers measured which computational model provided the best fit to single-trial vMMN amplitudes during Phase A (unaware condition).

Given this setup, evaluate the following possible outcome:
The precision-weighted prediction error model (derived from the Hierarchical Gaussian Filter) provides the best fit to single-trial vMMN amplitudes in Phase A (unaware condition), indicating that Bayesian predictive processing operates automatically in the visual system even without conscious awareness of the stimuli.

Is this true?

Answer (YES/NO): NO